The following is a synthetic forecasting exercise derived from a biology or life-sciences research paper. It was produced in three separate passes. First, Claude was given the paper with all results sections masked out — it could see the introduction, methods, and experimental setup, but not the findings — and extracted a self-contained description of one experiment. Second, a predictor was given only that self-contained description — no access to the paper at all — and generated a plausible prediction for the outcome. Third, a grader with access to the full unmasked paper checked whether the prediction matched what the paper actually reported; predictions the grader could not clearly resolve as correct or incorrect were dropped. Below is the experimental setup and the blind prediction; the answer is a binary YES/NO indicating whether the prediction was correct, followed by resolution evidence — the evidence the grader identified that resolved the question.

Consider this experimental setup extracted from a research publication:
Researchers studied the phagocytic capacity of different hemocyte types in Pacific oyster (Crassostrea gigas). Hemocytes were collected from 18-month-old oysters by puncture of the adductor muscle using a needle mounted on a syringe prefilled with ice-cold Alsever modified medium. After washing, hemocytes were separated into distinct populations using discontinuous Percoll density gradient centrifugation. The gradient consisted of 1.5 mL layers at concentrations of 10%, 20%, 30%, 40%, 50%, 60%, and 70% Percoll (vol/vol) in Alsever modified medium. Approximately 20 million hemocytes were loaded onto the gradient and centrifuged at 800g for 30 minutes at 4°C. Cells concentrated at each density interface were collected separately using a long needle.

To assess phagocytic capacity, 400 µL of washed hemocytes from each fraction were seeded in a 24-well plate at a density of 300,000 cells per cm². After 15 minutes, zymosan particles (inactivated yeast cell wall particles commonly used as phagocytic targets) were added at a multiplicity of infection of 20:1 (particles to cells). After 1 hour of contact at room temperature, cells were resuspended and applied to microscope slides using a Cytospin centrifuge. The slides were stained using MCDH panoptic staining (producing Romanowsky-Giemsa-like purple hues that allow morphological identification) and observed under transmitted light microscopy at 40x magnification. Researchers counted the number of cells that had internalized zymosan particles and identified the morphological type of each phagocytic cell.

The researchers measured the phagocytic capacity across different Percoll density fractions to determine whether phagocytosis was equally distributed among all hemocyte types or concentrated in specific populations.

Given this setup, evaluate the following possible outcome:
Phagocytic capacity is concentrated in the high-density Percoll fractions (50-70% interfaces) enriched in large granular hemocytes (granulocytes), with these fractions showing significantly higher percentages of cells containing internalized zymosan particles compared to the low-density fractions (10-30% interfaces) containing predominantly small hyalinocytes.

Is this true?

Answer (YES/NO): NO